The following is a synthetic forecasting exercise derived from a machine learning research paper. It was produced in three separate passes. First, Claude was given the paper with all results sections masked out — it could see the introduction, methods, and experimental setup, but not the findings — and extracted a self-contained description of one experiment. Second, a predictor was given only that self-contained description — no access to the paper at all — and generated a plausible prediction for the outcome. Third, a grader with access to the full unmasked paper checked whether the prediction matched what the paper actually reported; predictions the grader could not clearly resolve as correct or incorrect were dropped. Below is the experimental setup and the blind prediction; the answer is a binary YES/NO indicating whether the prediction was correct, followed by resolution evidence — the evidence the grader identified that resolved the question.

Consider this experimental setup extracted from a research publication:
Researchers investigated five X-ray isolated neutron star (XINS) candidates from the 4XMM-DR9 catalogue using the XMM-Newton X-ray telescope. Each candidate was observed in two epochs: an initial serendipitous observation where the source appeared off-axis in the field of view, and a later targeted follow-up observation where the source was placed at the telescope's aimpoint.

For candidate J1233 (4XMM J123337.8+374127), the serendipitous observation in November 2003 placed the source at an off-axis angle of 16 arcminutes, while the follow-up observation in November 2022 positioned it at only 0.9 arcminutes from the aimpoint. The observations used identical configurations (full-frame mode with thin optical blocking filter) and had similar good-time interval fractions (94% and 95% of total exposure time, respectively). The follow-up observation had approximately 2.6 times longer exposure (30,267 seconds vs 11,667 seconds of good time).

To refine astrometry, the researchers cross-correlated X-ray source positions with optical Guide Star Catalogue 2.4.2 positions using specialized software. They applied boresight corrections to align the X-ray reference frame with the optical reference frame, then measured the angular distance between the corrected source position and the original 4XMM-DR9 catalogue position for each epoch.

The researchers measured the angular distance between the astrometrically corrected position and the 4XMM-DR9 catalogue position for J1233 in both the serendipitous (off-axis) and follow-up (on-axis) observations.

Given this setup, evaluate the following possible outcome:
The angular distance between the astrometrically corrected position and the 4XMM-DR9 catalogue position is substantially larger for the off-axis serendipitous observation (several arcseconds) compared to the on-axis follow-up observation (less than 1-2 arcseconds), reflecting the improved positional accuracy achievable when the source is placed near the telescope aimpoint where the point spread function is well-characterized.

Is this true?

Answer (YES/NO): NO